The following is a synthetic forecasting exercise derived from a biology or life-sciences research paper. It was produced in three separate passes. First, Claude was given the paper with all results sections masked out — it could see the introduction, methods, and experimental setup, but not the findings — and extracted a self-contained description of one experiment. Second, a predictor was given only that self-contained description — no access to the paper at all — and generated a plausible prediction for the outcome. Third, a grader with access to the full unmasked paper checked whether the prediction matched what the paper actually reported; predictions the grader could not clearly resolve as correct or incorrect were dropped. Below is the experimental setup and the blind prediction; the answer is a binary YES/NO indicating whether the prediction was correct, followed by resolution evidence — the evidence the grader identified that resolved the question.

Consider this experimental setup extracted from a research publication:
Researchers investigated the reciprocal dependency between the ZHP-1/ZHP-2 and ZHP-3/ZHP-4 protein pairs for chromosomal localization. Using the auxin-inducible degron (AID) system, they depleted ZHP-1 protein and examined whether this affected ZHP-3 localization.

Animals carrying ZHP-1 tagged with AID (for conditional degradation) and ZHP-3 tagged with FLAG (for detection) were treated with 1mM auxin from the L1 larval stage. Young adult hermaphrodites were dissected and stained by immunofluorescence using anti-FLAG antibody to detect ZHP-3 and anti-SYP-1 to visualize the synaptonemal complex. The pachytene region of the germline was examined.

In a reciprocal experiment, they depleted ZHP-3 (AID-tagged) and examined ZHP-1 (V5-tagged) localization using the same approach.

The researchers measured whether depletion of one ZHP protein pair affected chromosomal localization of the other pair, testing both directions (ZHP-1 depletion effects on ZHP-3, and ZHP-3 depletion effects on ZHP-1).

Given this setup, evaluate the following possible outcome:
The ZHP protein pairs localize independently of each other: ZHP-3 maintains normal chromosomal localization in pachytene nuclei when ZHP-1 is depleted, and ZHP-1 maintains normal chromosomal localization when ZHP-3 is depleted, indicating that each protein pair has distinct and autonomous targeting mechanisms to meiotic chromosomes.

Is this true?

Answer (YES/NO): NO